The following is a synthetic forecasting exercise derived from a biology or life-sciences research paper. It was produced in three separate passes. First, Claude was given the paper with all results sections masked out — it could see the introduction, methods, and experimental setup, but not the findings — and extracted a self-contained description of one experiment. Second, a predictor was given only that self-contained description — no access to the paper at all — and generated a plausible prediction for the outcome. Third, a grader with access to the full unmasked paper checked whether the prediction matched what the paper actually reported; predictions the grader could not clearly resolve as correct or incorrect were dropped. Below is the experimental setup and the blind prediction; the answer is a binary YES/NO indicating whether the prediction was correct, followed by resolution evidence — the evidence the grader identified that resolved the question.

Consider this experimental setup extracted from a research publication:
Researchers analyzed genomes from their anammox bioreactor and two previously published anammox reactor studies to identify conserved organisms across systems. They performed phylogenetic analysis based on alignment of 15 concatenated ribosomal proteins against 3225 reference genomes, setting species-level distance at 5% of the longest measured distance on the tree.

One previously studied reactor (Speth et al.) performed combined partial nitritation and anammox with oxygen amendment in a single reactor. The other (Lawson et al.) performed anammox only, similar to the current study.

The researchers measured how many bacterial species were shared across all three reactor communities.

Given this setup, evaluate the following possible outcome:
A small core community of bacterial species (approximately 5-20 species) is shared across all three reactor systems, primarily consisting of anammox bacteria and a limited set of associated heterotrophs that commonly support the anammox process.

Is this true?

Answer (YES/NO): NO